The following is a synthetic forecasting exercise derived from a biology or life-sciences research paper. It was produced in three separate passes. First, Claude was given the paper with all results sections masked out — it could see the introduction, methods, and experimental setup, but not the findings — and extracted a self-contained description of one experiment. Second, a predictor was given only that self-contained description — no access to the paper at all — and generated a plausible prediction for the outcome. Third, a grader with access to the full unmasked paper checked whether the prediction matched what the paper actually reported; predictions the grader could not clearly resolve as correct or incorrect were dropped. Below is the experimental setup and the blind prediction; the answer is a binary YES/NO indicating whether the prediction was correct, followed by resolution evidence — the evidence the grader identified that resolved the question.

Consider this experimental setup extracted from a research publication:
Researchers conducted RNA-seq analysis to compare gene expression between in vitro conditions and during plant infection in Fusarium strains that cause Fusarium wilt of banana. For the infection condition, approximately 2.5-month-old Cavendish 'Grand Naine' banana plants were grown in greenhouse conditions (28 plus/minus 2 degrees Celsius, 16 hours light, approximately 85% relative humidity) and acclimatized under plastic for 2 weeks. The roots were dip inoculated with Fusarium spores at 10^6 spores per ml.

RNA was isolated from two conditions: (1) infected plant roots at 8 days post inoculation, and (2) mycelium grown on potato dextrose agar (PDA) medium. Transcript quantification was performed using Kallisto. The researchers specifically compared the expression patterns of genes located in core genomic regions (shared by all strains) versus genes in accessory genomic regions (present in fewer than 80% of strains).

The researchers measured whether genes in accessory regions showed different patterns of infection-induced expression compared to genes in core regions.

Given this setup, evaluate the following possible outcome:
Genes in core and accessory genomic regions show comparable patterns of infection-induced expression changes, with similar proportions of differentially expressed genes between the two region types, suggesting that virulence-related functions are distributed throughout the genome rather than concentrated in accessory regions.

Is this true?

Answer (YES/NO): NO